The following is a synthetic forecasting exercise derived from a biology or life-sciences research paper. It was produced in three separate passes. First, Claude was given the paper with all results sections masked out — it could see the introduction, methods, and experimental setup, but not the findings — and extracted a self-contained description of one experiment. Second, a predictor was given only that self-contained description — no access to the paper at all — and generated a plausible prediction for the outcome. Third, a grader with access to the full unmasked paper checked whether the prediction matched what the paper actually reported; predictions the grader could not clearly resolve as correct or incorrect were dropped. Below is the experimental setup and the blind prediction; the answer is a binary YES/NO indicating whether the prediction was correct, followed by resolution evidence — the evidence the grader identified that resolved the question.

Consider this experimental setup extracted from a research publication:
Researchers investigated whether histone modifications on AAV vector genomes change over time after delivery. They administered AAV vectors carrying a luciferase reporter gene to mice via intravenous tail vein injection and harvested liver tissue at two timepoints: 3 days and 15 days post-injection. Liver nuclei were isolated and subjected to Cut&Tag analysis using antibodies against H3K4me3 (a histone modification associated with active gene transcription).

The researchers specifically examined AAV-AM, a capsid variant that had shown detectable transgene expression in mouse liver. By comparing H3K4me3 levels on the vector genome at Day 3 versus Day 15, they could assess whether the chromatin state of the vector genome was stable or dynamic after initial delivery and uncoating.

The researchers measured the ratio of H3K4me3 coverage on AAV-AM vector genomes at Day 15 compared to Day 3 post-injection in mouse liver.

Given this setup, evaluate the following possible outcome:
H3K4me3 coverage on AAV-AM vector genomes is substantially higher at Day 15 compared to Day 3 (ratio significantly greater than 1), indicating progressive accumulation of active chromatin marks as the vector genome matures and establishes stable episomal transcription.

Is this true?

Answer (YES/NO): YES